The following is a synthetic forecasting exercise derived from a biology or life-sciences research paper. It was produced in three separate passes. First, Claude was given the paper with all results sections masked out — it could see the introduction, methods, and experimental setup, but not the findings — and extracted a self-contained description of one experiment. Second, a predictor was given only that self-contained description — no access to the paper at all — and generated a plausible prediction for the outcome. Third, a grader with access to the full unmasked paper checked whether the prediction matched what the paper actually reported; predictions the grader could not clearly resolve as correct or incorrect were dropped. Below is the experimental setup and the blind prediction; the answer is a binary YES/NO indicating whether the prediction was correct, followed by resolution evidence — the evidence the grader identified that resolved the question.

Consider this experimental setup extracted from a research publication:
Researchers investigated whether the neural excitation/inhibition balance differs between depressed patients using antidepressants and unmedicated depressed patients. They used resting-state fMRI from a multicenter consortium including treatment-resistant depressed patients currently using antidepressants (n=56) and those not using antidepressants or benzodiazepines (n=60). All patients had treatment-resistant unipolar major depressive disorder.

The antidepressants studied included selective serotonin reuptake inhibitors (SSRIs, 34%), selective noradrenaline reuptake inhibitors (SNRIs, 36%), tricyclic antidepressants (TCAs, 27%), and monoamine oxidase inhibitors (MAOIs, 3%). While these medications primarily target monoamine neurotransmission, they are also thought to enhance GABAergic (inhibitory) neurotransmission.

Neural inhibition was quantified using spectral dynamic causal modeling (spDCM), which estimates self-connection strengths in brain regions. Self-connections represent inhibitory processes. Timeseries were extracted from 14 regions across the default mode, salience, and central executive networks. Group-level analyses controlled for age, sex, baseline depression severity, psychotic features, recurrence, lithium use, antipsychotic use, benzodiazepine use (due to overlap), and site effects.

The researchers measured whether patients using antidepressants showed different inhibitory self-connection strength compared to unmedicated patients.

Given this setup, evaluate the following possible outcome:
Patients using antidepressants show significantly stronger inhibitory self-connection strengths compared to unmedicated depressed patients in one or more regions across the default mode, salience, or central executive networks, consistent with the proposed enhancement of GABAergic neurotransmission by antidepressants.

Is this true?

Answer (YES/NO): YES